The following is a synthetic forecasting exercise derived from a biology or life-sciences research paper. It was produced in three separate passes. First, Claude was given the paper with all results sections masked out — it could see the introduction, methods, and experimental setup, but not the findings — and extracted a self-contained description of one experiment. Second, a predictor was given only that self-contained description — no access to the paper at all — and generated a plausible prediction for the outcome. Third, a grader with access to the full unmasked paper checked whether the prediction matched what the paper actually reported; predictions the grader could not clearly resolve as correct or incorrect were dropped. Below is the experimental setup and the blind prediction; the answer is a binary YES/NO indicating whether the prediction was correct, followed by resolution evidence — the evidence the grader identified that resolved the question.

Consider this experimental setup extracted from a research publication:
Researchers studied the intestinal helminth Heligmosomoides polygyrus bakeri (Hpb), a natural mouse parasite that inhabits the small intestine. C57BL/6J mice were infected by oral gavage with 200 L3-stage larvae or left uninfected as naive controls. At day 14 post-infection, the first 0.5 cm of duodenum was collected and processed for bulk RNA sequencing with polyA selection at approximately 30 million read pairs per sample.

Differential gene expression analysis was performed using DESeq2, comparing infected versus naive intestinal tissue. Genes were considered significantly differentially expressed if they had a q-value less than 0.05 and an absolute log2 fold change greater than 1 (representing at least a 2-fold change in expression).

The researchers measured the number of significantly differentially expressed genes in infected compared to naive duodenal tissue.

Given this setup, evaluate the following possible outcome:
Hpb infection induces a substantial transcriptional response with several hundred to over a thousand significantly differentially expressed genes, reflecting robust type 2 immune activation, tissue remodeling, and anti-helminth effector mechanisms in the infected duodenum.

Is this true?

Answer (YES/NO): YES